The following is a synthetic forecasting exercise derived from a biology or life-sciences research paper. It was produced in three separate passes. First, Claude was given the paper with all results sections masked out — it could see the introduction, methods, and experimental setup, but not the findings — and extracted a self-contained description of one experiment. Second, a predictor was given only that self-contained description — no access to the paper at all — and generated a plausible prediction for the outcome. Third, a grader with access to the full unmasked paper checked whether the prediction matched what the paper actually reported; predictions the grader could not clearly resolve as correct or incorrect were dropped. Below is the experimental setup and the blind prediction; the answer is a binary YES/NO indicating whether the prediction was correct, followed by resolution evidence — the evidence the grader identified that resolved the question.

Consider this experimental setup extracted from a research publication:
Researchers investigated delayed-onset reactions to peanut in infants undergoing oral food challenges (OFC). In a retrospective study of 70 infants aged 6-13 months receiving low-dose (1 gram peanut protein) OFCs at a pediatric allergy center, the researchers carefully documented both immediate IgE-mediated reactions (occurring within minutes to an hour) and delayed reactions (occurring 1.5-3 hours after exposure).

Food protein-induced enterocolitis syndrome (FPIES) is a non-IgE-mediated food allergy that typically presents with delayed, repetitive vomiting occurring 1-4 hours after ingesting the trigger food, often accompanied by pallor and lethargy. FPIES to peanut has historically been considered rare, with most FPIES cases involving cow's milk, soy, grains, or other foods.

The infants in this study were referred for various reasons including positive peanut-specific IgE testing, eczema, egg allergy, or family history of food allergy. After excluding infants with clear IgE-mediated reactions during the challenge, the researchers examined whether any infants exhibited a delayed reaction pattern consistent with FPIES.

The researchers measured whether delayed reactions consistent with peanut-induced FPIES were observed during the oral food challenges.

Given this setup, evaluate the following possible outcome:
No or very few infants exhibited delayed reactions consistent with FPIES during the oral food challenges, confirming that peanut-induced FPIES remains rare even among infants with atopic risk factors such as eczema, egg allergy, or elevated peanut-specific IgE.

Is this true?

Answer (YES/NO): NO